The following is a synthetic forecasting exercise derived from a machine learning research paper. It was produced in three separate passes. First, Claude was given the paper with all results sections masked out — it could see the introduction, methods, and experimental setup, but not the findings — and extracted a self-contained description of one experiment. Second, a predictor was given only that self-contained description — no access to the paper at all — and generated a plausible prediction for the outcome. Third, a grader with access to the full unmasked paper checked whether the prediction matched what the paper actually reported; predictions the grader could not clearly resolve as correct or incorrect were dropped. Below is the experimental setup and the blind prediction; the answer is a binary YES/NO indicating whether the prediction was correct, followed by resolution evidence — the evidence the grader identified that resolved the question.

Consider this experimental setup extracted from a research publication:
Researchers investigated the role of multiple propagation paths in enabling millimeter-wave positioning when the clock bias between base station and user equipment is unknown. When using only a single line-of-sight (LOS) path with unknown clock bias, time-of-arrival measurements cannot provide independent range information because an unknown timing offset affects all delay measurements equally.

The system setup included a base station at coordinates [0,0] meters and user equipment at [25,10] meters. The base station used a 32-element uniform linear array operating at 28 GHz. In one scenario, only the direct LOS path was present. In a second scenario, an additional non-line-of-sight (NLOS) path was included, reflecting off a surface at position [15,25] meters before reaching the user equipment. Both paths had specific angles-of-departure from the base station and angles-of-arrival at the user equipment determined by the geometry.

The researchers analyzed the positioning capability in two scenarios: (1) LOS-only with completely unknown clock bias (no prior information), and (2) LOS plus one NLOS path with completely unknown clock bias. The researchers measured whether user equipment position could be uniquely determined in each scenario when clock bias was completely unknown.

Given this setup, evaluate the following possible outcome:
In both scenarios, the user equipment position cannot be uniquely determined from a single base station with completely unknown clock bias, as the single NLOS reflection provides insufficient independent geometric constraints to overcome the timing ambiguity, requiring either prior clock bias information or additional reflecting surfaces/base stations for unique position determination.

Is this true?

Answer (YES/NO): NO